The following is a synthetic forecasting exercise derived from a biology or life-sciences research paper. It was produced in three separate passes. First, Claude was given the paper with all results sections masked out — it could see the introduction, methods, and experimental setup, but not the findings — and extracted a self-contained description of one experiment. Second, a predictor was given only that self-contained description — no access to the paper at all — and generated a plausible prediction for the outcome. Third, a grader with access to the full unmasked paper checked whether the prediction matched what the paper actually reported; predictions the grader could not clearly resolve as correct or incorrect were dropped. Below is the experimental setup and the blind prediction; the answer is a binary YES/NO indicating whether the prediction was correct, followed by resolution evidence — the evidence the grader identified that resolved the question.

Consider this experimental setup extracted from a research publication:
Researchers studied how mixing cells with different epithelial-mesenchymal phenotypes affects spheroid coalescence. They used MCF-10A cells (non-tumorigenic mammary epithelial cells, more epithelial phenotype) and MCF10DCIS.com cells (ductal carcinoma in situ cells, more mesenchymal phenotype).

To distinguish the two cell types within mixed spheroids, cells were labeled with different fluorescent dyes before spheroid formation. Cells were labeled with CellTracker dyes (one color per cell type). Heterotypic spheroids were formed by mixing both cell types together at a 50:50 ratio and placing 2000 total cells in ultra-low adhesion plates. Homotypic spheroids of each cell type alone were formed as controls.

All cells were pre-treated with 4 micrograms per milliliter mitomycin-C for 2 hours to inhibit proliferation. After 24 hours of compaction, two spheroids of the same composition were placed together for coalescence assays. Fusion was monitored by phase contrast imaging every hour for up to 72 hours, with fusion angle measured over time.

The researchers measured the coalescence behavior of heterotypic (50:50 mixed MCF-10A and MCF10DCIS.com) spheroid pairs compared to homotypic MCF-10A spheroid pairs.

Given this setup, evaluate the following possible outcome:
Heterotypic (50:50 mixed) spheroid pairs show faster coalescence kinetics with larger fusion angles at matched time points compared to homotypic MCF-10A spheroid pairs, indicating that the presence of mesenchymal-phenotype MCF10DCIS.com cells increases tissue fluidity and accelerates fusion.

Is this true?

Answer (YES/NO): YES